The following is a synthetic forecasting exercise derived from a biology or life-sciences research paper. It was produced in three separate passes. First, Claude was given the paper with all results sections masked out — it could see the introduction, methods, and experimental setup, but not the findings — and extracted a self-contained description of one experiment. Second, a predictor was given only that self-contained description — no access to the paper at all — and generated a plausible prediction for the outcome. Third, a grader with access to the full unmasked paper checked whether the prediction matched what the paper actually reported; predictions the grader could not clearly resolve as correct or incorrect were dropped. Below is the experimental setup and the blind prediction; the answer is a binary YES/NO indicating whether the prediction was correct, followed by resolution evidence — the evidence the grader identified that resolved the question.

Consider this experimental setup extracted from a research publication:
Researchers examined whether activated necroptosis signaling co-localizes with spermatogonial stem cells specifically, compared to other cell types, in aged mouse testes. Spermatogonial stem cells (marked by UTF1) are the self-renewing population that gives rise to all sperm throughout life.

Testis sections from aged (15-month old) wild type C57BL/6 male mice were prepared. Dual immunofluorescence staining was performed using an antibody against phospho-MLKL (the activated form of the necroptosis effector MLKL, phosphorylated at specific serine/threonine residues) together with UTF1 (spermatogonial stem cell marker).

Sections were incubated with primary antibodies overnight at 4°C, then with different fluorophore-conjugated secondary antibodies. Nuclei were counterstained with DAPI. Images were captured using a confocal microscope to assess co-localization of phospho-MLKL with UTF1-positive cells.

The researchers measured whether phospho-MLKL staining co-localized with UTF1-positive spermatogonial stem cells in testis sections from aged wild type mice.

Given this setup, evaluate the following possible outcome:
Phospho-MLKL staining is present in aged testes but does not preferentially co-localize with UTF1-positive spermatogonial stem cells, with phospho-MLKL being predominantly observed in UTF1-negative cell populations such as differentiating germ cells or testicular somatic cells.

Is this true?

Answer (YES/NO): NO